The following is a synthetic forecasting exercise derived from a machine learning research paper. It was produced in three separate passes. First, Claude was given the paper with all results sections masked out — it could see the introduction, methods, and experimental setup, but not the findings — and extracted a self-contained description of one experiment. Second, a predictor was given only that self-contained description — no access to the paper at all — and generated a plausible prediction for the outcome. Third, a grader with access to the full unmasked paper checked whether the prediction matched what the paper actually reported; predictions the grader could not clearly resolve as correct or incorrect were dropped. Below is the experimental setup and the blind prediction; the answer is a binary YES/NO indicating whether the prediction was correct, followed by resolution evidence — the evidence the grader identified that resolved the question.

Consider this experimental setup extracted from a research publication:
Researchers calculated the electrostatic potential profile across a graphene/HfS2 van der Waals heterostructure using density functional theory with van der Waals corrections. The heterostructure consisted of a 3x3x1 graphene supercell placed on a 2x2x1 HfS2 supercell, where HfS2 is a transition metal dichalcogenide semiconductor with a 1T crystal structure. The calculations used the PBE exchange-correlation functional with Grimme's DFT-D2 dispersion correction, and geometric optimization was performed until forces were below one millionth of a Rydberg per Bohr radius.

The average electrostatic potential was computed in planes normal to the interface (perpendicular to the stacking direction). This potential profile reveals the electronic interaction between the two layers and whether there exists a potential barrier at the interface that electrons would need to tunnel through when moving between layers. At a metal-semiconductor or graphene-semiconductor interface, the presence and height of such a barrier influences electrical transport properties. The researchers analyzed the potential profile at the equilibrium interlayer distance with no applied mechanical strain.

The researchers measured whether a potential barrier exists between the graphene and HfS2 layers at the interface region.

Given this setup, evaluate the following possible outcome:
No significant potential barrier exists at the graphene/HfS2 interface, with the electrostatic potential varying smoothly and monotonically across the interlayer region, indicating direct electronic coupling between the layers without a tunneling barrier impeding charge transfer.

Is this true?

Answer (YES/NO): NO